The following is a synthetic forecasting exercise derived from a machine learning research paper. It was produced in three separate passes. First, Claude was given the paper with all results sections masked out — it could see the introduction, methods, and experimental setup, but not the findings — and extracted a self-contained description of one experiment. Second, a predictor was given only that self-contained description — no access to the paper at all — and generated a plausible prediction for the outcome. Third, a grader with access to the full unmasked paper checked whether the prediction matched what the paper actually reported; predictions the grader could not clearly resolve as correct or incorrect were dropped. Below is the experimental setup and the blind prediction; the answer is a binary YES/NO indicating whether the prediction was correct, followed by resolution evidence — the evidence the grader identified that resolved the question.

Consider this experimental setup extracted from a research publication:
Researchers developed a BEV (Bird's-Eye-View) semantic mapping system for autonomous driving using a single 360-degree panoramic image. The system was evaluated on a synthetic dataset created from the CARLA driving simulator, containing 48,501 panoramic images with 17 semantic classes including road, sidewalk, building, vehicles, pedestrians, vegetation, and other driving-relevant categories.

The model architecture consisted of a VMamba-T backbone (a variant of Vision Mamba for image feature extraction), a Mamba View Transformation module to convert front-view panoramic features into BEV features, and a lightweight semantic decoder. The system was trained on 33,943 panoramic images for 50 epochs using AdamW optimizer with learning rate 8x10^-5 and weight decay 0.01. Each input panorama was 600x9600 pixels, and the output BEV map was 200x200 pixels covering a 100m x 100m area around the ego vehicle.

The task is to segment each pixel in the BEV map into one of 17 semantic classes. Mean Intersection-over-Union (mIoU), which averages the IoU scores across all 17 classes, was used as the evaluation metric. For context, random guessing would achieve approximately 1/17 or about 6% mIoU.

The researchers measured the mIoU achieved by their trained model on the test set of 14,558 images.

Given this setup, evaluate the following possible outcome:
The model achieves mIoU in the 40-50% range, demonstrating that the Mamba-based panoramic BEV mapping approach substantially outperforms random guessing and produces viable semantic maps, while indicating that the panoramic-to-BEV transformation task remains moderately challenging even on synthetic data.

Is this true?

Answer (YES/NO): NO